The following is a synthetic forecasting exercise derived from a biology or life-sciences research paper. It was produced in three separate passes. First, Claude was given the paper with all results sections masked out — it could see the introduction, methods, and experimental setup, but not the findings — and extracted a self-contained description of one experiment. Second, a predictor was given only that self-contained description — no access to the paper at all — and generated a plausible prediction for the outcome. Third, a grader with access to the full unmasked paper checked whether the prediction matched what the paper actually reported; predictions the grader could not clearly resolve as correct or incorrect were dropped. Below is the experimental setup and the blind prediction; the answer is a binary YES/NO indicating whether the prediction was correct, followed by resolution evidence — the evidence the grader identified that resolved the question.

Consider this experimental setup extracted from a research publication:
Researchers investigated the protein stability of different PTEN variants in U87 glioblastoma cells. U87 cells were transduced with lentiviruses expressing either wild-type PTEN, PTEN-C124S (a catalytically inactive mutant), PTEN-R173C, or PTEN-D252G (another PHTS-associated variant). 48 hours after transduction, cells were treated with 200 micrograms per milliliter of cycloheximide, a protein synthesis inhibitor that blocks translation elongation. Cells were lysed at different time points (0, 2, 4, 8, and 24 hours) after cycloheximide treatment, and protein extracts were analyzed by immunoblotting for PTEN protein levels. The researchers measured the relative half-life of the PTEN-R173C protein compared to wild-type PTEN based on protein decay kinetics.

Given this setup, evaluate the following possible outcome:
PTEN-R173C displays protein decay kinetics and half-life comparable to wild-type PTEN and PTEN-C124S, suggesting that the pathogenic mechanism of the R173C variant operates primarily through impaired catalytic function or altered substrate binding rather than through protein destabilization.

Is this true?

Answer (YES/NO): NO